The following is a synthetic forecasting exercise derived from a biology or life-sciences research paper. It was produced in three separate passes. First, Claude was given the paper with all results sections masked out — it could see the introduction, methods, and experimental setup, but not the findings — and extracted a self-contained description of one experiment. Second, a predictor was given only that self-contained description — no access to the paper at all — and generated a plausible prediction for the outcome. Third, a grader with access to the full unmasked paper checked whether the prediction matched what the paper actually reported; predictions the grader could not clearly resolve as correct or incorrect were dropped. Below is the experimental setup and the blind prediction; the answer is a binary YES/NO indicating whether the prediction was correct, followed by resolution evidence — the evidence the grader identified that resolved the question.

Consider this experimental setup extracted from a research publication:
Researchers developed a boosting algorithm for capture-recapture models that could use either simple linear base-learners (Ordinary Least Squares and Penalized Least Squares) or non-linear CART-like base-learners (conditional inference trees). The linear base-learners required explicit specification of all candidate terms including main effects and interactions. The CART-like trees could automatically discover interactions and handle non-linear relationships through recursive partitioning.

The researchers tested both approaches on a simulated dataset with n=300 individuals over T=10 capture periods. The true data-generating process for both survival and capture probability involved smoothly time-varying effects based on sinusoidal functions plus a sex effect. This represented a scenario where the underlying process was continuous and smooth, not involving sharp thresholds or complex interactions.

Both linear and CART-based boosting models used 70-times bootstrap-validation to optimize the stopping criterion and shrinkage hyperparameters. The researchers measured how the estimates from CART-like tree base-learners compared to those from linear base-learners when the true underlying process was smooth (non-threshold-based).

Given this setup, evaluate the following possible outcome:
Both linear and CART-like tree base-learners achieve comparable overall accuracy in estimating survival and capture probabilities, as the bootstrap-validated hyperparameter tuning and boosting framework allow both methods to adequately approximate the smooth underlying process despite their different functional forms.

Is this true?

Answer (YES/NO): NO